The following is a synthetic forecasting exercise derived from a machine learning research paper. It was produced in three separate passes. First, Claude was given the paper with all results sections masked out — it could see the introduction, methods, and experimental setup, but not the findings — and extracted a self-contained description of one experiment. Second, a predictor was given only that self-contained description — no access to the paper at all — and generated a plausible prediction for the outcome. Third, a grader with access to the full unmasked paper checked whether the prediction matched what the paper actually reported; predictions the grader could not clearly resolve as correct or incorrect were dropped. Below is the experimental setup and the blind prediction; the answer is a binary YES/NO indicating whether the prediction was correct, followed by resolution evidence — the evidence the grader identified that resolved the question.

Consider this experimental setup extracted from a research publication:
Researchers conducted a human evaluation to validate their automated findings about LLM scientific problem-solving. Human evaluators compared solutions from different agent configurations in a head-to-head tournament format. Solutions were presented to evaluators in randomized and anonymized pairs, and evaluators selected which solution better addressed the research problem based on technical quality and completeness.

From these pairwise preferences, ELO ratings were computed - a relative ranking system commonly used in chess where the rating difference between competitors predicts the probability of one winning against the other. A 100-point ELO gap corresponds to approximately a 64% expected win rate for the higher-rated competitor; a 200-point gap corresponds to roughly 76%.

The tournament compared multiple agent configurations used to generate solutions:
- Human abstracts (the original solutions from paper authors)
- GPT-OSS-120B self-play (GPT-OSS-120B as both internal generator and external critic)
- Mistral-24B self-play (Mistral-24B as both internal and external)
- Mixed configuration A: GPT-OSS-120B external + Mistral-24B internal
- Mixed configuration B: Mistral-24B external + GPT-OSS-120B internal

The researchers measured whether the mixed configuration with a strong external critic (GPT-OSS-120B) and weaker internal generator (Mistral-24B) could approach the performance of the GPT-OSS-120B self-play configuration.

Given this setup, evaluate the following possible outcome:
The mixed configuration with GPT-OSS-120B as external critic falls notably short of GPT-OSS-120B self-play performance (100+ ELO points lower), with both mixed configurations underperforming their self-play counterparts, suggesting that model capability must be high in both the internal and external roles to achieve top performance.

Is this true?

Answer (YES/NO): NO